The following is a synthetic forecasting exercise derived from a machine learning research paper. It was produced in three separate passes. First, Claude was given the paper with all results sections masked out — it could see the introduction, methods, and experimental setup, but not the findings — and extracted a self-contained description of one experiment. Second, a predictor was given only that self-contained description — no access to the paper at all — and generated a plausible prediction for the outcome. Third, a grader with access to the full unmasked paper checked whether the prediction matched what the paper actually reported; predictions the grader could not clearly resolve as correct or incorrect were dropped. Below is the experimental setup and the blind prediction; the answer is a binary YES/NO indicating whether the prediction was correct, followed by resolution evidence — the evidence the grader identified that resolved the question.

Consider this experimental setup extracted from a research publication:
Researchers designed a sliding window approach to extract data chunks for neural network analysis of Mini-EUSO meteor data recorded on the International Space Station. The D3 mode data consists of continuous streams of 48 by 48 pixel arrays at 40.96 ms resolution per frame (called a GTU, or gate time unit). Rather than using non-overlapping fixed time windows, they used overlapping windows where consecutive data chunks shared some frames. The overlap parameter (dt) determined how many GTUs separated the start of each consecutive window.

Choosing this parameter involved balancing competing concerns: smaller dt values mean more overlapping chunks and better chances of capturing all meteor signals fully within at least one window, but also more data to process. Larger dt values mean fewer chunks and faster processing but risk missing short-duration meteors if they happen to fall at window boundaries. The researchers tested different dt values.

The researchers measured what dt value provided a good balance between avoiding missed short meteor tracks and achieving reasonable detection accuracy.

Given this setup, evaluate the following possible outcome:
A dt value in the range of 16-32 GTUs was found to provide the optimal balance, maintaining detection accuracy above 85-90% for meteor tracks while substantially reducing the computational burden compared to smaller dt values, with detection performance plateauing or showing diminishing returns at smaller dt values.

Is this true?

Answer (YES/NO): NO